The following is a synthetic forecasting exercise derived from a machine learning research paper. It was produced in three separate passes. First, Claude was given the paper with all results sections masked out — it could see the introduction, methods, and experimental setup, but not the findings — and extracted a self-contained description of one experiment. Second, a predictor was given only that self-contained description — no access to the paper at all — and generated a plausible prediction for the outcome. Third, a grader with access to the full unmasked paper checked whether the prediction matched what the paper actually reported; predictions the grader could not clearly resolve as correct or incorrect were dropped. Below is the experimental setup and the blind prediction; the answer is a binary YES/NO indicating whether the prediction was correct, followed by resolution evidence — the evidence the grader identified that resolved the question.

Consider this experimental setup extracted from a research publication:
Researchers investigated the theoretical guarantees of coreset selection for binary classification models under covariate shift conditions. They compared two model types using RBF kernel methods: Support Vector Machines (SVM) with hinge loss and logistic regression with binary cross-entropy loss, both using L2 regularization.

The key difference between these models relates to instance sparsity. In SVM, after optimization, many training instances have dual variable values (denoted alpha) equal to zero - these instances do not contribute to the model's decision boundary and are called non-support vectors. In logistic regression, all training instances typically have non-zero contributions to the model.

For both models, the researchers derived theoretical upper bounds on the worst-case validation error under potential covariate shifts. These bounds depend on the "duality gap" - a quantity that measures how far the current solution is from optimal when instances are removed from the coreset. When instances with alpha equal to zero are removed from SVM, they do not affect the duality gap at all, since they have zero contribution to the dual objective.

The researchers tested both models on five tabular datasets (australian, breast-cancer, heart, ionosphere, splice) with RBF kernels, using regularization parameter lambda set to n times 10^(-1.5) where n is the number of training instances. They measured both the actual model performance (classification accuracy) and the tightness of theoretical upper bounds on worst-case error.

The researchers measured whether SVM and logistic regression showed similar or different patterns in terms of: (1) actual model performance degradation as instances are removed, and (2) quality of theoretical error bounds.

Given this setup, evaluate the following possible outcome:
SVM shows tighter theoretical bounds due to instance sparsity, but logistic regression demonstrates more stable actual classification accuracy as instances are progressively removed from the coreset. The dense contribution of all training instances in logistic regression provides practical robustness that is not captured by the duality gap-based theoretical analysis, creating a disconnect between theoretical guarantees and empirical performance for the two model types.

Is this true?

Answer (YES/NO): NO